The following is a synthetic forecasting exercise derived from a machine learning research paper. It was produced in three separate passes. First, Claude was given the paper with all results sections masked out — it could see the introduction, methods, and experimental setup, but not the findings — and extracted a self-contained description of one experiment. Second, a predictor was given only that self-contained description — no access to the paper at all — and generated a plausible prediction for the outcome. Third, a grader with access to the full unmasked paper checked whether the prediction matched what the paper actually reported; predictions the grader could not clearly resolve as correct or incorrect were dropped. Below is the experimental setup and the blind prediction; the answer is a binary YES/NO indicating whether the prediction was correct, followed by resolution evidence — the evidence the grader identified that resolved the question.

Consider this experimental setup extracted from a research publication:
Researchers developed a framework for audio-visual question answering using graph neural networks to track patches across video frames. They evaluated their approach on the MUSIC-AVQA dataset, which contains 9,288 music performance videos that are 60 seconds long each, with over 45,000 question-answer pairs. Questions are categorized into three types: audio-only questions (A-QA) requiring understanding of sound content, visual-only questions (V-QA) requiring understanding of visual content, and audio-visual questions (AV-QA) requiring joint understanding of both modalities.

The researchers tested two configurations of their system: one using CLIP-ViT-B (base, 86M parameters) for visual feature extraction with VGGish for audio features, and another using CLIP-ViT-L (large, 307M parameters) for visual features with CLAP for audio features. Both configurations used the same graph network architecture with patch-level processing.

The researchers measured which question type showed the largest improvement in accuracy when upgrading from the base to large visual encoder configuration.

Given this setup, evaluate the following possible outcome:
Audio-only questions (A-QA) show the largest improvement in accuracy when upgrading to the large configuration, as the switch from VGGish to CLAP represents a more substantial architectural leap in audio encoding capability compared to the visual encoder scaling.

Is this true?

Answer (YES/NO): NO